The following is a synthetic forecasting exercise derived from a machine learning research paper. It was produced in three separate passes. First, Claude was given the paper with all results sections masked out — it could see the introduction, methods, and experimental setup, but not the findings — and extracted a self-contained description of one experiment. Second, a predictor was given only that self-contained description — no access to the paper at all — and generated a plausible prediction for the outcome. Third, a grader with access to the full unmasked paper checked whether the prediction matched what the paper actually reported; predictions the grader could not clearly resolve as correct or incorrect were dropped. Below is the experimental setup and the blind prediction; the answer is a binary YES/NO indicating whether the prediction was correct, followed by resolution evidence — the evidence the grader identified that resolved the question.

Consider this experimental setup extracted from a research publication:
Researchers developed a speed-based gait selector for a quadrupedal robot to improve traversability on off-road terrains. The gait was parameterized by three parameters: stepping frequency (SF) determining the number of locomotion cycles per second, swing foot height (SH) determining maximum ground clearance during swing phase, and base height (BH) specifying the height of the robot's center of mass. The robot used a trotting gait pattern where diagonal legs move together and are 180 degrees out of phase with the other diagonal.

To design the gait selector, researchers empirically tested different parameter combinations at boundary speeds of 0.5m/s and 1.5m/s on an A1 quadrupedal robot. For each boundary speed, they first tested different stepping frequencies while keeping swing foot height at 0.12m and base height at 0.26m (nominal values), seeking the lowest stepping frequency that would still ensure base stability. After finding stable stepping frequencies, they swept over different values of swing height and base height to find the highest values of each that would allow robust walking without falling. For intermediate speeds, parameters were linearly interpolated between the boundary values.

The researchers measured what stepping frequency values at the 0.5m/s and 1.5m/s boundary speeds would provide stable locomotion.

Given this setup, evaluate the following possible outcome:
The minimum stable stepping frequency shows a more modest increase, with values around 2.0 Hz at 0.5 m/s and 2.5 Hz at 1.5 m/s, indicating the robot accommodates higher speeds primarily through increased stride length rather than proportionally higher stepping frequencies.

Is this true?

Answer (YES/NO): NO